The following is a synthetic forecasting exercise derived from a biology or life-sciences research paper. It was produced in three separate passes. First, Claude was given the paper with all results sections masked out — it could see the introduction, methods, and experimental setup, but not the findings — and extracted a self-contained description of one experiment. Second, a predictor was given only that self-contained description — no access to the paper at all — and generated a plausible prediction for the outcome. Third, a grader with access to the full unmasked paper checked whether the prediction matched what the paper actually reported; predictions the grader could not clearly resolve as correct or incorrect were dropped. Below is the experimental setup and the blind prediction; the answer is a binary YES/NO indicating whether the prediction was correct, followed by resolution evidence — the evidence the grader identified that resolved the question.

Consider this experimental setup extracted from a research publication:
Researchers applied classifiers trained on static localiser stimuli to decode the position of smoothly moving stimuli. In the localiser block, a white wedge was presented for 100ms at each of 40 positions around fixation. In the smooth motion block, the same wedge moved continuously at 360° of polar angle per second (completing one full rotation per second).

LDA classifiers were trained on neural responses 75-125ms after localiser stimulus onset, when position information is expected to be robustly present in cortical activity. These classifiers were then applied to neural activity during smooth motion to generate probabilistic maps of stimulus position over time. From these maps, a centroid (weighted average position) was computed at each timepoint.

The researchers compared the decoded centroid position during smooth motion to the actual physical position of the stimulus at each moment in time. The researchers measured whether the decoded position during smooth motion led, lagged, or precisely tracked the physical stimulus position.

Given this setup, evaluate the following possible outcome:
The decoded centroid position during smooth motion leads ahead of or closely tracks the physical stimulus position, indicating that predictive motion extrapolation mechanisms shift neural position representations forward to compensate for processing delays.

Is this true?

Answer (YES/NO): YES